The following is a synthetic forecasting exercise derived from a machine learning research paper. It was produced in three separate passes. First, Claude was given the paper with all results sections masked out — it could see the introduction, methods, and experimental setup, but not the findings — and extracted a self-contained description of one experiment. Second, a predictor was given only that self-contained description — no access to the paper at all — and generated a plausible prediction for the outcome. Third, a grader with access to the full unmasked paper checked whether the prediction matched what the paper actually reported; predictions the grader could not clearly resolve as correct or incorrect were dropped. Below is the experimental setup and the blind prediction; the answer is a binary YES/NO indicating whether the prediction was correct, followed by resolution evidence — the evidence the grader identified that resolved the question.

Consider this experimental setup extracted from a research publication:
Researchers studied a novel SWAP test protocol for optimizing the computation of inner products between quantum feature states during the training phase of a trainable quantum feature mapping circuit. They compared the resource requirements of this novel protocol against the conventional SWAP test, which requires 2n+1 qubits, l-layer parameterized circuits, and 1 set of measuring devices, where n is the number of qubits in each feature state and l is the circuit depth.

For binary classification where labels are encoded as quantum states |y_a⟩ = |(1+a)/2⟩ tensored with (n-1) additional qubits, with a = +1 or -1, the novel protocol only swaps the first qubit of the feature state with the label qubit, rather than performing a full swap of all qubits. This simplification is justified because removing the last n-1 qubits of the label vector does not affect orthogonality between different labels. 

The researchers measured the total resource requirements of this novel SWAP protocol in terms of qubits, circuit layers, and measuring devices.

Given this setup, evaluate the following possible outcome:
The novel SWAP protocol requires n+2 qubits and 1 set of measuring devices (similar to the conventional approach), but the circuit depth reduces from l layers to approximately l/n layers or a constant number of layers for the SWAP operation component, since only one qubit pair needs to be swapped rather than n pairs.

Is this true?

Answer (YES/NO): NO